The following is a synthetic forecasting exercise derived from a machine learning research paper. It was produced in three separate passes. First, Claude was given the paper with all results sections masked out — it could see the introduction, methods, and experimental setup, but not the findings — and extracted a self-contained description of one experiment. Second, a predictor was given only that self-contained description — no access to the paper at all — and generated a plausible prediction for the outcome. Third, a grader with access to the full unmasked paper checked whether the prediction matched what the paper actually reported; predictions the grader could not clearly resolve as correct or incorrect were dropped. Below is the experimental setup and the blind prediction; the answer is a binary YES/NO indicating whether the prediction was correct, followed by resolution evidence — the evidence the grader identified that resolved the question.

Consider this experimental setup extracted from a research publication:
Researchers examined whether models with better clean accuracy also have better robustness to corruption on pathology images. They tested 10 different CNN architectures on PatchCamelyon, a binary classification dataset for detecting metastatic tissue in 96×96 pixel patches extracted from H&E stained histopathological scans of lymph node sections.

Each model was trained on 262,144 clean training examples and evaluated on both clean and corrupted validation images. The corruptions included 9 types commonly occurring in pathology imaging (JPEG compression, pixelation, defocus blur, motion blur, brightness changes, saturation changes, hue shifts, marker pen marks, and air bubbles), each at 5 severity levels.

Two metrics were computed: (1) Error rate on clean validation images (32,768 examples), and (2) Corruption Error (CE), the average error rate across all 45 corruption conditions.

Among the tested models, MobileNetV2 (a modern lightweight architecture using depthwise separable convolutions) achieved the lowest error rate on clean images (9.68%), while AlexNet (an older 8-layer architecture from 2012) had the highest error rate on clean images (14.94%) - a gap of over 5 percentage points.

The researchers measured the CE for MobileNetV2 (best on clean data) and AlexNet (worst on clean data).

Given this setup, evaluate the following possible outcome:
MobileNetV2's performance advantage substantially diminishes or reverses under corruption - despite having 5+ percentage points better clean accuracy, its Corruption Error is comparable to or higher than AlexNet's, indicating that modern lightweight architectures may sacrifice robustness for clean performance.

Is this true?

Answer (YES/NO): YES